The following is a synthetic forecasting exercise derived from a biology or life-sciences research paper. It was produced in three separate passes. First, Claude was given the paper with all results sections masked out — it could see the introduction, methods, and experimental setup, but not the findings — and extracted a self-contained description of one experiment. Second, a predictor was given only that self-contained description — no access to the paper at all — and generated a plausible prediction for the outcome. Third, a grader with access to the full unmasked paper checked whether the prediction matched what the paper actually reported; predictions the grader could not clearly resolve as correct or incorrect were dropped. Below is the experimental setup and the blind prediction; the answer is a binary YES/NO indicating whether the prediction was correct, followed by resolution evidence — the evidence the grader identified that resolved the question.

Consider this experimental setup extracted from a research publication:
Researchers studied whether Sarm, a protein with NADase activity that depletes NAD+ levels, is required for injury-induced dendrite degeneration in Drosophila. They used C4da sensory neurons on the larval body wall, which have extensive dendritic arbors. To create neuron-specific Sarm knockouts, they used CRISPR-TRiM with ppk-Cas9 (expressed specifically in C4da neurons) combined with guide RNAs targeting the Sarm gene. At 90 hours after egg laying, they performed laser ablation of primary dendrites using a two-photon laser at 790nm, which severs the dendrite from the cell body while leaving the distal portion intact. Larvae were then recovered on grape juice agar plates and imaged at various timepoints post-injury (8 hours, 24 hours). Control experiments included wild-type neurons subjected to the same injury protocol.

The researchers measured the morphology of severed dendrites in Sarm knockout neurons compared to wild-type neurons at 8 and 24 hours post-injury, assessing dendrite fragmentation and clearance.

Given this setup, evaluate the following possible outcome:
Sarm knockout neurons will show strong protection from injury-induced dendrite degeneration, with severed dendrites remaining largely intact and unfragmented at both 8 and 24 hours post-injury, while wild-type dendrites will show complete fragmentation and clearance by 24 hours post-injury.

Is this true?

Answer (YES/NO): NO